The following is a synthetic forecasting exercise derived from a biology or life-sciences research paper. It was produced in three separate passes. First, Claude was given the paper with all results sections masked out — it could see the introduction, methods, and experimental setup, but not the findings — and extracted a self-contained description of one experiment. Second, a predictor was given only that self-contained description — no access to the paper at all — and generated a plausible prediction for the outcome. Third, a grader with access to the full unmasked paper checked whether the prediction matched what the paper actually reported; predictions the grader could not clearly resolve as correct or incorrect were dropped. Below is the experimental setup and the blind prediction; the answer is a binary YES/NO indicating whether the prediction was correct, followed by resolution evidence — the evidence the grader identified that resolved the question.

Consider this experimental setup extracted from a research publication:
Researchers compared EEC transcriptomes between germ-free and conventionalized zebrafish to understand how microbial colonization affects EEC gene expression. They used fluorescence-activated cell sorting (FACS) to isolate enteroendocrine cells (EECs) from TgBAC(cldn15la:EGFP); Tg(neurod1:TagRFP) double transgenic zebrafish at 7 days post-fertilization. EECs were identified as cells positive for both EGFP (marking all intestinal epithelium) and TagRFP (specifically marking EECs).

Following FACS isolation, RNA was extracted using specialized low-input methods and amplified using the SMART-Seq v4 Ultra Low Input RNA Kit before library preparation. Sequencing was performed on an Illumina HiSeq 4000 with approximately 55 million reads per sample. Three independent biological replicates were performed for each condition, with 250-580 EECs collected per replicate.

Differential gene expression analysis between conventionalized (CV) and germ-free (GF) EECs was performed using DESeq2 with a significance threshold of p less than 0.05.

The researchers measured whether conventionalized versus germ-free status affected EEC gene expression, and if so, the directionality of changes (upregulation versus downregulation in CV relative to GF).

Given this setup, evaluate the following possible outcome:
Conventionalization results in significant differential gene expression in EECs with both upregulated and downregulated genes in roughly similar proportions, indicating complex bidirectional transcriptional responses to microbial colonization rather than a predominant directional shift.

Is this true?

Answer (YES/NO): NO